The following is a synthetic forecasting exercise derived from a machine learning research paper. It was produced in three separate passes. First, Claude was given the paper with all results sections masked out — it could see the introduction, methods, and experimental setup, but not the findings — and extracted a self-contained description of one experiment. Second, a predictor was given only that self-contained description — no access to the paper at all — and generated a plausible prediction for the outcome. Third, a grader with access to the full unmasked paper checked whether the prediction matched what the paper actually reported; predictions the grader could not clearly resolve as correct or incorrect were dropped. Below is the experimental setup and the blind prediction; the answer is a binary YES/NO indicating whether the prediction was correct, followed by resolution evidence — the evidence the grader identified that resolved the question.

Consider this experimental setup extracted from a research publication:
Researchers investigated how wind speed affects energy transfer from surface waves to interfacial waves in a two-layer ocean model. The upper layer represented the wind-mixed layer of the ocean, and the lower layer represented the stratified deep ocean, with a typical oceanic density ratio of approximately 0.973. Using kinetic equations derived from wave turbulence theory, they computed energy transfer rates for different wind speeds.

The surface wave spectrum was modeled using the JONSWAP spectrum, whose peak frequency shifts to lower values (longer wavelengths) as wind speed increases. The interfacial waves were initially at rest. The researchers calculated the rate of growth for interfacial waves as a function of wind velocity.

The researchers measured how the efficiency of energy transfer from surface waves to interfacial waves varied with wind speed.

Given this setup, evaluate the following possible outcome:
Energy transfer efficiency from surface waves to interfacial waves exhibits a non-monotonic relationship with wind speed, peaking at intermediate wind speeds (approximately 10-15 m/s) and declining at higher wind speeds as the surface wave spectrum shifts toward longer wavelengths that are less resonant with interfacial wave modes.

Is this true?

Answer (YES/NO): NO